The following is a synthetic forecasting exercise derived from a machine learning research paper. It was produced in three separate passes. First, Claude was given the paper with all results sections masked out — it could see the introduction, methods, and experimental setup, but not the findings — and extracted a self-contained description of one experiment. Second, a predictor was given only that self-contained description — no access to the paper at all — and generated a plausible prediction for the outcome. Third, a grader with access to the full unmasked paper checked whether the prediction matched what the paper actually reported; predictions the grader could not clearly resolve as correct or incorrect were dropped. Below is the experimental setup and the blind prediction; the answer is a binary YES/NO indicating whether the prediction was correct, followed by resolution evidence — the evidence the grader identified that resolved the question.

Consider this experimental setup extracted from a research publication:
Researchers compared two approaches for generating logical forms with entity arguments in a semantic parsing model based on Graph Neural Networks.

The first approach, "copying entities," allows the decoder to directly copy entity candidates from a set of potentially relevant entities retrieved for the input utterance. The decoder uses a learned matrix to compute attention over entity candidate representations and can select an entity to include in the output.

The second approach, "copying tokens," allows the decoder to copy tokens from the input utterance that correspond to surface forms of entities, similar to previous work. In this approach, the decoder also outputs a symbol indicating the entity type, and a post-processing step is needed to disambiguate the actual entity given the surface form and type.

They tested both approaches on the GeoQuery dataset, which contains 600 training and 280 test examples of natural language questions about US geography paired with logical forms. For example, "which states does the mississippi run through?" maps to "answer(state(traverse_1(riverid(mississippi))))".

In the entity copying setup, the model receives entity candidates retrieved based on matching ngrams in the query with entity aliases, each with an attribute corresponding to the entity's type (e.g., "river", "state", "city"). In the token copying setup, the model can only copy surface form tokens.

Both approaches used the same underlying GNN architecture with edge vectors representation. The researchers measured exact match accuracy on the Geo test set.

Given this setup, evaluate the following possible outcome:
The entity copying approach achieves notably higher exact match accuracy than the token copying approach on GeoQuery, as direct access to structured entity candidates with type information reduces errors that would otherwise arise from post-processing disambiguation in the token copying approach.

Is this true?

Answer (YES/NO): NO